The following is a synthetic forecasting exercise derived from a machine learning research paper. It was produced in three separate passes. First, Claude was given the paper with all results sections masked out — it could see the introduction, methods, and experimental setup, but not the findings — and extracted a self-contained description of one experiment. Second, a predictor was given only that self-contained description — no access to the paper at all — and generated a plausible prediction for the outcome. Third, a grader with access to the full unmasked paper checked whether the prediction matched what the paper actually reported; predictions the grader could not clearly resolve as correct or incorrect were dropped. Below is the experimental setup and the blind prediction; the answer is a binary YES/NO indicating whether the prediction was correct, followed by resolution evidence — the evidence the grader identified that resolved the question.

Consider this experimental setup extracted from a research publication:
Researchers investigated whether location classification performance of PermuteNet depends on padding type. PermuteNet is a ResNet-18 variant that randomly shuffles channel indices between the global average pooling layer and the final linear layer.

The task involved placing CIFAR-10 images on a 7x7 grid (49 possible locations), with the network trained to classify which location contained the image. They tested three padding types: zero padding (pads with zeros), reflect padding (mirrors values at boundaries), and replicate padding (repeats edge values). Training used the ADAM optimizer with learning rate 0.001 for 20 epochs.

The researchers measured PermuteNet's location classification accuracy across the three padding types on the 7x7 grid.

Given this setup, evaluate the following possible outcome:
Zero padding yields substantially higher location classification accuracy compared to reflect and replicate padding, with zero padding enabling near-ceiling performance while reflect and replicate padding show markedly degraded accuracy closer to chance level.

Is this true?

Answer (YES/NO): NO